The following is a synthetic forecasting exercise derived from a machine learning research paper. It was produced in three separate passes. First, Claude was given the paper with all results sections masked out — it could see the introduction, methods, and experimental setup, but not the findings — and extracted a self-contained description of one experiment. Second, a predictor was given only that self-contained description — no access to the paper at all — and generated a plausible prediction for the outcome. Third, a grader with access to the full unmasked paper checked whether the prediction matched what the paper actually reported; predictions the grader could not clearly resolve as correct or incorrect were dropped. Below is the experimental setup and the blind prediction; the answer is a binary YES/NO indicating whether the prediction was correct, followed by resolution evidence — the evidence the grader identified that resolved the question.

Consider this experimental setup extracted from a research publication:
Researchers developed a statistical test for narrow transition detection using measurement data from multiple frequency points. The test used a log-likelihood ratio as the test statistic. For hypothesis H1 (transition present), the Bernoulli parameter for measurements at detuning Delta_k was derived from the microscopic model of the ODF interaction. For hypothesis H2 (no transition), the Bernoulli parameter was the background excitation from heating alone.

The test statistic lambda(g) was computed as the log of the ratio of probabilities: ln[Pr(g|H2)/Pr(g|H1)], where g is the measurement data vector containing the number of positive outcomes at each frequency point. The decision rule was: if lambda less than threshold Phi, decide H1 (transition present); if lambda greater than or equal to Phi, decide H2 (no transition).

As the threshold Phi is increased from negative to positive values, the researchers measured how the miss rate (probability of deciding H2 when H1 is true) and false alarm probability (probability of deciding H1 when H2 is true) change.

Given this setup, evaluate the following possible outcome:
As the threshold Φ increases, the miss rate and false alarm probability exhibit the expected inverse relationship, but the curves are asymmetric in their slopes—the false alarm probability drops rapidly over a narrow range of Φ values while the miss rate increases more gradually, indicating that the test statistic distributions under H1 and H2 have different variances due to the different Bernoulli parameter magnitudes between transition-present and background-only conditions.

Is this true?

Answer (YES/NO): NO